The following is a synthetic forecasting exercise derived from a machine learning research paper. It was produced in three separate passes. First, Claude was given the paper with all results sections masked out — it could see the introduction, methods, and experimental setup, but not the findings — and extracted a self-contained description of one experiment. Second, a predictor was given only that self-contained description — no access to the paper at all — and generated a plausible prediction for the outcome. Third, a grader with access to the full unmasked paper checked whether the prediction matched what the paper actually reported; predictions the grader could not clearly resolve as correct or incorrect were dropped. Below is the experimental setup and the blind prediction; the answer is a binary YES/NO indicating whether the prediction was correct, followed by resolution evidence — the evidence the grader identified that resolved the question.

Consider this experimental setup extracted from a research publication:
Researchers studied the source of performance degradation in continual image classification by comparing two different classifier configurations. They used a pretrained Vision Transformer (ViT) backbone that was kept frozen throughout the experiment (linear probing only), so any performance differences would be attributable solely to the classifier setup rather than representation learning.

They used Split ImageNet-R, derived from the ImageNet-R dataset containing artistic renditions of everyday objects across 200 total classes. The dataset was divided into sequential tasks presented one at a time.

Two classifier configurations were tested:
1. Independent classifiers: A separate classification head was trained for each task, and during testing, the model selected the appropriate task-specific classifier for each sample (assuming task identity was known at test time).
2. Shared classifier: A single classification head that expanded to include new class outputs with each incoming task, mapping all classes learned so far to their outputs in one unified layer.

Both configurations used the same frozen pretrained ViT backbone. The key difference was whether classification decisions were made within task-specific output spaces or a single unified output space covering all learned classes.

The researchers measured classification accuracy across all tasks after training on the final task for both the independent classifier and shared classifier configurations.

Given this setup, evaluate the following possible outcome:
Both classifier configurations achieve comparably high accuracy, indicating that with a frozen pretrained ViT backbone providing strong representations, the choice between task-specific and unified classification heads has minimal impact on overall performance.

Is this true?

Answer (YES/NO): NO